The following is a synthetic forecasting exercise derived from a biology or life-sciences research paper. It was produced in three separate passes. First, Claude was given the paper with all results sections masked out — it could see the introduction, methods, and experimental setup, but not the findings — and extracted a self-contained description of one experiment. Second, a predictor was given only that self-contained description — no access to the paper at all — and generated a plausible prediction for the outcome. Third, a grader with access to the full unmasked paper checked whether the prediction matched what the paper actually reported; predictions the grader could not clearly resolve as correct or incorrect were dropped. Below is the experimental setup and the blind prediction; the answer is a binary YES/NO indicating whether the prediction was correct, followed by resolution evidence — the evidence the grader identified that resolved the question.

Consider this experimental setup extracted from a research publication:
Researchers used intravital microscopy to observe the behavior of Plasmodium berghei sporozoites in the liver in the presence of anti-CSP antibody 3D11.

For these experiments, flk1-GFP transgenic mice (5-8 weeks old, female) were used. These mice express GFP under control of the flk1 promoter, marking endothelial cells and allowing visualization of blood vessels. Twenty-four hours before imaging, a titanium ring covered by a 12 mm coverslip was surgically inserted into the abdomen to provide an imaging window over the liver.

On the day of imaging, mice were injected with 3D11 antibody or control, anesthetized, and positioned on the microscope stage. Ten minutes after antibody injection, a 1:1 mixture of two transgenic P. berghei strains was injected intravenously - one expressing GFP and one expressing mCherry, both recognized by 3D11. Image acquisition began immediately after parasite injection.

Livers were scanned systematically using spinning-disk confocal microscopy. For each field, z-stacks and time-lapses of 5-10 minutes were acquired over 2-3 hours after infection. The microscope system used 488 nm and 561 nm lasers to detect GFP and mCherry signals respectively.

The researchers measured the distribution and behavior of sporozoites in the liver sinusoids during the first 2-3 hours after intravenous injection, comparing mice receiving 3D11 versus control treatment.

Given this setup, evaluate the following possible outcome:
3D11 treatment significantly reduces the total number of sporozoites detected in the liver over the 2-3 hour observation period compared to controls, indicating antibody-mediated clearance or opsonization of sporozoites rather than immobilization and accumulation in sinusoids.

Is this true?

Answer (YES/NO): NO